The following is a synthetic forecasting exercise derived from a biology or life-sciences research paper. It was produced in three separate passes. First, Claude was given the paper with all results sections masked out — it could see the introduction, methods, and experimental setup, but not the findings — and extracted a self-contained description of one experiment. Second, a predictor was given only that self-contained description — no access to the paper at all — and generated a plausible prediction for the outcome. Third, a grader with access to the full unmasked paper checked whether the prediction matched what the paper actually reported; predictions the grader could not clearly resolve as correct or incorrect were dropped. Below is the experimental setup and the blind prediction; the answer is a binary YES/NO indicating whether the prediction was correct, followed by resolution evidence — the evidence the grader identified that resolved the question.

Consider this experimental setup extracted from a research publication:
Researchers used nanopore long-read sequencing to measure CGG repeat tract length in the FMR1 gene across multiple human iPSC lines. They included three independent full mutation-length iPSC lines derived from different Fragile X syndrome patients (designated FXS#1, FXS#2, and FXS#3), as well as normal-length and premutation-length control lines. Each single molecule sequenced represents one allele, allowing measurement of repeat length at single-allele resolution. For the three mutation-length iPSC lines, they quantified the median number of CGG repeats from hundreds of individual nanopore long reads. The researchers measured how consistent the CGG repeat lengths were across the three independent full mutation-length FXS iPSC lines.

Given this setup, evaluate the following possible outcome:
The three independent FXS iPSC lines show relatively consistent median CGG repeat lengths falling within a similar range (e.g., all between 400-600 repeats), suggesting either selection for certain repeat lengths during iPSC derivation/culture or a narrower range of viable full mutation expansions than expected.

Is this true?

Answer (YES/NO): YES